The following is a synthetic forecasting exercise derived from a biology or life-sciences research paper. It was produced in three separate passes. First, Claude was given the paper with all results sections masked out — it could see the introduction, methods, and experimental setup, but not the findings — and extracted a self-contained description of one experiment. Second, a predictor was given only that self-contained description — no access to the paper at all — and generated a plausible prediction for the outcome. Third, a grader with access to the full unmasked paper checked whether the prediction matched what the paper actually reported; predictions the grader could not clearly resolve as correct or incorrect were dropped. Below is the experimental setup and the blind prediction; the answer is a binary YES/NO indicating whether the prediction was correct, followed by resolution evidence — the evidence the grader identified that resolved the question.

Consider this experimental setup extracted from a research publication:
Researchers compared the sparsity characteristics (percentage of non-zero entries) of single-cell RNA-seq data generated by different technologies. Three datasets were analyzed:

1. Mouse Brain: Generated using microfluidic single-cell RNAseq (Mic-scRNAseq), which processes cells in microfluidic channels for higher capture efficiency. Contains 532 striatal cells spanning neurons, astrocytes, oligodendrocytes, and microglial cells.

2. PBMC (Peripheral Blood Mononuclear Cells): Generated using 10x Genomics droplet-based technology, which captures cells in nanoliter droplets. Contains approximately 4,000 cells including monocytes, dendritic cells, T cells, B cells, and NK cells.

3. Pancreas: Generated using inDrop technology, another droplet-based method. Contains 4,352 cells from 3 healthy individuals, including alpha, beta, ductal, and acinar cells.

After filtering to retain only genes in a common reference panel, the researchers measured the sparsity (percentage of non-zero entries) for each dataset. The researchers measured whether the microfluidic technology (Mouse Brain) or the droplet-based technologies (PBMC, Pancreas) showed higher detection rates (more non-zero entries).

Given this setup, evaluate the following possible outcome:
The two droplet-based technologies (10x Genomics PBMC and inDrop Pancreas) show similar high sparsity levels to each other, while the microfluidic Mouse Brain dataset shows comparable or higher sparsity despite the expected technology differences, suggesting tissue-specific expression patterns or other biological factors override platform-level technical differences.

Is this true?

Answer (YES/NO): NO